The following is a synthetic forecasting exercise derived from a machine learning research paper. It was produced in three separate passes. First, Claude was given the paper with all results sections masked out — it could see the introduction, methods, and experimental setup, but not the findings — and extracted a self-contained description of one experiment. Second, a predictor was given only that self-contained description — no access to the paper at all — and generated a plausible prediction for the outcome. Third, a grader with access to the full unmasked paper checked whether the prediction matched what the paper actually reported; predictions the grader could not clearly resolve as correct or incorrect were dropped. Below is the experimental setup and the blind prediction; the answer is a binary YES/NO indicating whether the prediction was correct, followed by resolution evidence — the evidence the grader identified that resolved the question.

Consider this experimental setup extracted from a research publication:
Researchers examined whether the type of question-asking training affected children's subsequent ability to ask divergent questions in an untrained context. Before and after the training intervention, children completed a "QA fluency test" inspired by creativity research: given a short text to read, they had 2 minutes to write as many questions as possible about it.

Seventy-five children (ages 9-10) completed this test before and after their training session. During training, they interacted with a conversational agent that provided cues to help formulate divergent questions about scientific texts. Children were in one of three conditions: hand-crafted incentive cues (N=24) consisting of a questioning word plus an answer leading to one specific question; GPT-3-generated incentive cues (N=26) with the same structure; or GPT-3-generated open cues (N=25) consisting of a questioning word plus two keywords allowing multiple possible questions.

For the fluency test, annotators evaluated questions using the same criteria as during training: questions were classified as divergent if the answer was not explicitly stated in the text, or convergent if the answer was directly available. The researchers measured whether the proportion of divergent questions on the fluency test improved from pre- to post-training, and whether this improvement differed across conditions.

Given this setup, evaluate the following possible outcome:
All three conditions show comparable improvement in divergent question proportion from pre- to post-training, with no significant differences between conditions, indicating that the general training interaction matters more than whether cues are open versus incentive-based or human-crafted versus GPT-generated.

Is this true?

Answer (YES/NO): NO